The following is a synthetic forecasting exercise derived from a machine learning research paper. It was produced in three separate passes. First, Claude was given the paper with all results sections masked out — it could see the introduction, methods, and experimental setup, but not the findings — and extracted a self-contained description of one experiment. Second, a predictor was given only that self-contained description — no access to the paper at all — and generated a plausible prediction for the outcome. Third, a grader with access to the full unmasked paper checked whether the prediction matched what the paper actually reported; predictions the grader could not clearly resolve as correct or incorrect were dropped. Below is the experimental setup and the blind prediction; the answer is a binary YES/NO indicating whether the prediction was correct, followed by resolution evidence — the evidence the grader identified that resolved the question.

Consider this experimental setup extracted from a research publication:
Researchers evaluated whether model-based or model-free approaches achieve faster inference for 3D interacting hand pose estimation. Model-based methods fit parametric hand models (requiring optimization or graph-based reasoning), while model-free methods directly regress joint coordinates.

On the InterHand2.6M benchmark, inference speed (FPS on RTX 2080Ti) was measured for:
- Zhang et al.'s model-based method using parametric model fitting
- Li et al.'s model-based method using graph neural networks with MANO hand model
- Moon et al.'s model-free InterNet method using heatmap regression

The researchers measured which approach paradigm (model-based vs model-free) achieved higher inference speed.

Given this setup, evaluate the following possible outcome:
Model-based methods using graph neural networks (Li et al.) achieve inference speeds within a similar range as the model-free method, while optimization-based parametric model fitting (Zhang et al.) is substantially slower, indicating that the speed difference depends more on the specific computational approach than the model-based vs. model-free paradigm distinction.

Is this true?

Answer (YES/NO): NO